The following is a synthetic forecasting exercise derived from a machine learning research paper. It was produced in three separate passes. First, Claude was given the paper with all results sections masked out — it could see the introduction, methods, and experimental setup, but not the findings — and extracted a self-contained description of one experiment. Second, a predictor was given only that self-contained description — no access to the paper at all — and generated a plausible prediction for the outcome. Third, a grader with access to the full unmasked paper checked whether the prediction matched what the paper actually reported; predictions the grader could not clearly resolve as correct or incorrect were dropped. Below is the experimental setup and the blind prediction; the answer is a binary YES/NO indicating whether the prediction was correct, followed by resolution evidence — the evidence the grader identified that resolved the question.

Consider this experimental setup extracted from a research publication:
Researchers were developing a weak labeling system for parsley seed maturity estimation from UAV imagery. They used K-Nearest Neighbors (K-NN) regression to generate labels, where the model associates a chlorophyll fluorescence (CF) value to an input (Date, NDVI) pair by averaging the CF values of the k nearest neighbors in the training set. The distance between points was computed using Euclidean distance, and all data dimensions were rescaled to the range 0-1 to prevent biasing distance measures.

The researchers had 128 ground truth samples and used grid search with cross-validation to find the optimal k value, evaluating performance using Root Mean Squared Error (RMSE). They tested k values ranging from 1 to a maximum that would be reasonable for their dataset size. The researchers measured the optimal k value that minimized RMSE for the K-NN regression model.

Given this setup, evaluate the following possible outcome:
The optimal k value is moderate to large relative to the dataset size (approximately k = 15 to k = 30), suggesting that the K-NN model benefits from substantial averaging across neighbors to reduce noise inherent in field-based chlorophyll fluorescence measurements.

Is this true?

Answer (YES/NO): NO